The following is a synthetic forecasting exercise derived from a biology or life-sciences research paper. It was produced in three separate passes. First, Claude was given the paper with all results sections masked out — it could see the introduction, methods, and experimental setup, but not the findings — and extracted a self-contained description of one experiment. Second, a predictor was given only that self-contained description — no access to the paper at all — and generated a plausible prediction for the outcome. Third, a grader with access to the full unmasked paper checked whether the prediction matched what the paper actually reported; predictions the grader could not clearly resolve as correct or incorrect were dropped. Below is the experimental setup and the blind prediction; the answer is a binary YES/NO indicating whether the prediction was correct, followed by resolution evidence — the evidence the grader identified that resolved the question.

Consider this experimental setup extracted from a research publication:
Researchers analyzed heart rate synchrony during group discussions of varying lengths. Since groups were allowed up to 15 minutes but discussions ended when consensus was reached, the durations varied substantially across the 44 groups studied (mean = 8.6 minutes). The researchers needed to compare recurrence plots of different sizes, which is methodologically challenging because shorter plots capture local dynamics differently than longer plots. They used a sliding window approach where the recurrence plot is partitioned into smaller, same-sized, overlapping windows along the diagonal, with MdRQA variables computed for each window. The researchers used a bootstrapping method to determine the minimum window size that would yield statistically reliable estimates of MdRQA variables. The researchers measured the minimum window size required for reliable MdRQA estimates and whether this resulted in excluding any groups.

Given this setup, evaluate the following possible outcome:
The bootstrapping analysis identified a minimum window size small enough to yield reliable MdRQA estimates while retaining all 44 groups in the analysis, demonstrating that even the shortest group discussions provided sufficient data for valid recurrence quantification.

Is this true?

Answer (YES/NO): NO